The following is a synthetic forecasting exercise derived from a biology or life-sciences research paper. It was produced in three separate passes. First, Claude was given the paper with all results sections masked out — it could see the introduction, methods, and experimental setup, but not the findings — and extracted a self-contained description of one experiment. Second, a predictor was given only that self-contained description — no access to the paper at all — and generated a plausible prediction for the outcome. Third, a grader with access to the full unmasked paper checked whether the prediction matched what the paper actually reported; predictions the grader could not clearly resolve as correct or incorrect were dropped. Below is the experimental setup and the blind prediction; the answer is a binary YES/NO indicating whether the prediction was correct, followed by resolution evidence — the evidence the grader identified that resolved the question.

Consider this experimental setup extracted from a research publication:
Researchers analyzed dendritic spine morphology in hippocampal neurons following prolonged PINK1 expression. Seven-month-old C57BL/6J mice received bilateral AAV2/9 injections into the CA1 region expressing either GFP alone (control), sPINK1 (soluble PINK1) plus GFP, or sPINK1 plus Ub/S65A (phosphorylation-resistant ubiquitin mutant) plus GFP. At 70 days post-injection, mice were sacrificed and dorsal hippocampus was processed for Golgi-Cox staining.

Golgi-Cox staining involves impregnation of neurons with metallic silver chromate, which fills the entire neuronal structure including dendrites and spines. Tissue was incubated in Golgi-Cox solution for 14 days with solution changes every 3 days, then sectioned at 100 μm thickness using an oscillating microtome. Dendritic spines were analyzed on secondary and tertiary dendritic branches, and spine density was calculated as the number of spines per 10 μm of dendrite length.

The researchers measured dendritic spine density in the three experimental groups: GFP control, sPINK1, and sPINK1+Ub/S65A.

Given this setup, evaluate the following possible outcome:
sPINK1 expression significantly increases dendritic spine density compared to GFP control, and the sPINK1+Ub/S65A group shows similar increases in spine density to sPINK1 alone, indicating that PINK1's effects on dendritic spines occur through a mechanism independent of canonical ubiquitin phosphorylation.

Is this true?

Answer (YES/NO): NO